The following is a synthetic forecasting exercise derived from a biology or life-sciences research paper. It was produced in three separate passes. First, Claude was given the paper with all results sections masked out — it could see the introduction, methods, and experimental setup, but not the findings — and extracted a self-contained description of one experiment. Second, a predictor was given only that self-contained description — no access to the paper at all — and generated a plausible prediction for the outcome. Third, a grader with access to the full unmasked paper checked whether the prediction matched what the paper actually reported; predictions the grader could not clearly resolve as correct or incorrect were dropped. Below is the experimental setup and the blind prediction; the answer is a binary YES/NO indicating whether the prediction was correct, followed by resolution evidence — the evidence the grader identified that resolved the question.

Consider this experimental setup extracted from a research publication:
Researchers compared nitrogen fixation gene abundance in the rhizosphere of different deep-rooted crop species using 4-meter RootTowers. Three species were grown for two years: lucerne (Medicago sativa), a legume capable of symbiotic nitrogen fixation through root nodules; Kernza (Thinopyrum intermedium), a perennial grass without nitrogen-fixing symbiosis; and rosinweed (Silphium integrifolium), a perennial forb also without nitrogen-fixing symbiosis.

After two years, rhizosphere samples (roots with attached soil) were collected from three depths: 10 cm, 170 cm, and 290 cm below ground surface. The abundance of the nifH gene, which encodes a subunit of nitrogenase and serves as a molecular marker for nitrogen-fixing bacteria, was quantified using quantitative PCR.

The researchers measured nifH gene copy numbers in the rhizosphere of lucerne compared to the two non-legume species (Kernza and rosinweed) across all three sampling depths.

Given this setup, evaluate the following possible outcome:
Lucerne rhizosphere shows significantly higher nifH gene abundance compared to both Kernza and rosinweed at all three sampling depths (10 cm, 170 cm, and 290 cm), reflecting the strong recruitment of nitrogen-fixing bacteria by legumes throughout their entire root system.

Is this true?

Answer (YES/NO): NO